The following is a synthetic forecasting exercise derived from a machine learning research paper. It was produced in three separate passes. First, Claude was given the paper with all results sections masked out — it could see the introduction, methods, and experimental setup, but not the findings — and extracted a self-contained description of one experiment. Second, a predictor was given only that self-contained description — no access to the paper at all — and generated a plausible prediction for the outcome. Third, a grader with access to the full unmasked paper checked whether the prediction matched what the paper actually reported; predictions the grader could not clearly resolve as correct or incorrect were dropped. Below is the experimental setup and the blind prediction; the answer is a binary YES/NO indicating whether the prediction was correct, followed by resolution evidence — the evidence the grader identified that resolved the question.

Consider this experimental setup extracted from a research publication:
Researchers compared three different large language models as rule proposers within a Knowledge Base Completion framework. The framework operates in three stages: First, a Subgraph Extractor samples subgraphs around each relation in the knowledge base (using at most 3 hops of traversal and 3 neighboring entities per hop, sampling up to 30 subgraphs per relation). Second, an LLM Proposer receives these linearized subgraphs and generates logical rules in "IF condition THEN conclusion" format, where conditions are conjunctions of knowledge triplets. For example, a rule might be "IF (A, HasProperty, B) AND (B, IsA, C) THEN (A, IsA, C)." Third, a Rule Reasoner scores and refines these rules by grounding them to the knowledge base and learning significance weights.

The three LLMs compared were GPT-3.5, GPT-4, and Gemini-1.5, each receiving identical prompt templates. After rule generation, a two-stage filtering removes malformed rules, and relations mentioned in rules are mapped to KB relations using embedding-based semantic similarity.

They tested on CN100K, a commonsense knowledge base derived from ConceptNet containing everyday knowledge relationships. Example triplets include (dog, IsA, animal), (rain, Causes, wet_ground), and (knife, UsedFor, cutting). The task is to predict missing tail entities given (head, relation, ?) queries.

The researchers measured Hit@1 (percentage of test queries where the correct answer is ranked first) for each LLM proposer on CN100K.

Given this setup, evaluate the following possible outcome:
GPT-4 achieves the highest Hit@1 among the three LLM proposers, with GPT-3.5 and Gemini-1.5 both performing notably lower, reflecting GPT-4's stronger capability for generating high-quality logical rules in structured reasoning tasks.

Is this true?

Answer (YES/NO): NO